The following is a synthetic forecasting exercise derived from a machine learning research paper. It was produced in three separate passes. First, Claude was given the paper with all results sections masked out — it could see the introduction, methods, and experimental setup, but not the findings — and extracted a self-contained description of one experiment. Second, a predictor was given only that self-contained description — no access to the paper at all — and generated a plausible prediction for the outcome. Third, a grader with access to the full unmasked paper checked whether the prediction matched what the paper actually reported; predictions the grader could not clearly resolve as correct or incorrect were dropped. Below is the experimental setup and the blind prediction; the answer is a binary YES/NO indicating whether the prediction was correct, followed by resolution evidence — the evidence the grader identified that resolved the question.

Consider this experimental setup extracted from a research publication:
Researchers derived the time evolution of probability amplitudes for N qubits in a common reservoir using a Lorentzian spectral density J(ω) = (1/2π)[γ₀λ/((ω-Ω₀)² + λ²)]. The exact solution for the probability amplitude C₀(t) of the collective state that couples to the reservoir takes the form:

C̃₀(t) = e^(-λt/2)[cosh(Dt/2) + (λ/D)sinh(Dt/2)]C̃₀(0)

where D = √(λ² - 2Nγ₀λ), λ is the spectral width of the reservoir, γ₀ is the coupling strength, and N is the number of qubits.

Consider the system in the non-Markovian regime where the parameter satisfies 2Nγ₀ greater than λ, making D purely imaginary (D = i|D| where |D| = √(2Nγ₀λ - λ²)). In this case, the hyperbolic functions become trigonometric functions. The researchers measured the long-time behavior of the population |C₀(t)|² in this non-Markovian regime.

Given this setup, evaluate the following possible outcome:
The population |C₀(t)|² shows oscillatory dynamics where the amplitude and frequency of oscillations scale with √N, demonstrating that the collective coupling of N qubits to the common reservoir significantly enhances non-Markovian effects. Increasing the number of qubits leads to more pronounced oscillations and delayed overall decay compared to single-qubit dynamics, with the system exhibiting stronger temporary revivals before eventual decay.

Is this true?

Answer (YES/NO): NO